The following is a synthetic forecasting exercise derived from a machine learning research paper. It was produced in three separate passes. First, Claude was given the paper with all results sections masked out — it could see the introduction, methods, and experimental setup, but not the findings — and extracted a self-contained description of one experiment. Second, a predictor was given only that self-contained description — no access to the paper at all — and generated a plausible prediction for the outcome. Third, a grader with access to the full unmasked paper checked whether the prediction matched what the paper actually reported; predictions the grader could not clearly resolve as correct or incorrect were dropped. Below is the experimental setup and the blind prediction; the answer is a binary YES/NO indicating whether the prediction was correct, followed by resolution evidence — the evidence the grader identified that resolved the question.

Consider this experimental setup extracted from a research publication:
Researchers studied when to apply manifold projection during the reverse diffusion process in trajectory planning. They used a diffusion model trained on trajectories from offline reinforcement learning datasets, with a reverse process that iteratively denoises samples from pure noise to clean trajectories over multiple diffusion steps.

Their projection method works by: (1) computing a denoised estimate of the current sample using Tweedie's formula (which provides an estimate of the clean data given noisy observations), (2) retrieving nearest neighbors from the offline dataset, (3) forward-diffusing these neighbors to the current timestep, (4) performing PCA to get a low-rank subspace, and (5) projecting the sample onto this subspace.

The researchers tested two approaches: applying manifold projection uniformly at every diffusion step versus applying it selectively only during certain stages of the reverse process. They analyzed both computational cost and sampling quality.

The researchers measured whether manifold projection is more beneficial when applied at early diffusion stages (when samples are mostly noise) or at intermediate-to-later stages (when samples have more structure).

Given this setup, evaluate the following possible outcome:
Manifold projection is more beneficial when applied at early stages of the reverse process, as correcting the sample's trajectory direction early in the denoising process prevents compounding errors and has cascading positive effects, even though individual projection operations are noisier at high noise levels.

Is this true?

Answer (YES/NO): NO